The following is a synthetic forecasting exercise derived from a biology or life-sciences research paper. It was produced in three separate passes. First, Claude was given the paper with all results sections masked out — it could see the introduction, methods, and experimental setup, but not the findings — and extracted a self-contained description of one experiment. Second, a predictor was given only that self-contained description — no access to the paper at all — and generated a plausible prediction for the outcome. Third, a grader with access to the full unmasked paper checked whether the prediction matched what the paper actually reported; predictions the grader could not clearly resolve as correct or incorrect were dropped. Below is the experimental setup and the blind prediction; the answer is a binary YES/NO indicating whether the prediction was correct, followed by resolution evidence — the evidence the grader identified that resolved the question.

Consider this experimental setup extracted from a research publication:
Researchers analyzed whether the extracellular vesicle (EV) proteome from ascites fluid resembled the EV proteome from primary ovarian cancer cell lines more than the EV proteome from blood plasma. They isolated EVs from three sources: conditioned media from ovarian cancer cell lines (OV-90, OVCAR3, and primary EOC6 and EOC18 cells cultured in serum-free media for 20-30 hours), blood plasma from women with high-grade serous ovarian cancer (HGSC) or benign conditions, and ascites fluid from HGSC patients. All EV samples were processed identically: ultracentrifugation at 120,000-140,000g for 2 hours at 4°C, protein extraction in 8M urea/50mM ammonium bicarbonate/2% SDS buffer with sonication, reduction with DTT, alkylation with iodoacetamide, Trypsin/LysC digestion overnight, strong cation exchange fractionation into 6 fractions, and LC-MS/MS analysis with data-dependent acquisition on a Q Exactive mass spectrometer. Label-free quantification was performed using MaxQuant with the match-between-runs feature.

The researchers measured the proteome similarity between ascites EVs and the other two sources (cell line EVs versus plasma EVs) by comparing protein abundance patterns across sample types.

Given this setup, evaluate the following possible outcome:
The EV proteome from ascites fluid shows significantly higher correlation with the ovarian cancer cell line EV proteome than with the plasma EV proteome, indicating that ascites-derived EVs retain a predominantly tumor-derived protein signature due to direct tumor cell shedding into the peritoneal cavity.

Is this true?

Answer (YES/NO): YES